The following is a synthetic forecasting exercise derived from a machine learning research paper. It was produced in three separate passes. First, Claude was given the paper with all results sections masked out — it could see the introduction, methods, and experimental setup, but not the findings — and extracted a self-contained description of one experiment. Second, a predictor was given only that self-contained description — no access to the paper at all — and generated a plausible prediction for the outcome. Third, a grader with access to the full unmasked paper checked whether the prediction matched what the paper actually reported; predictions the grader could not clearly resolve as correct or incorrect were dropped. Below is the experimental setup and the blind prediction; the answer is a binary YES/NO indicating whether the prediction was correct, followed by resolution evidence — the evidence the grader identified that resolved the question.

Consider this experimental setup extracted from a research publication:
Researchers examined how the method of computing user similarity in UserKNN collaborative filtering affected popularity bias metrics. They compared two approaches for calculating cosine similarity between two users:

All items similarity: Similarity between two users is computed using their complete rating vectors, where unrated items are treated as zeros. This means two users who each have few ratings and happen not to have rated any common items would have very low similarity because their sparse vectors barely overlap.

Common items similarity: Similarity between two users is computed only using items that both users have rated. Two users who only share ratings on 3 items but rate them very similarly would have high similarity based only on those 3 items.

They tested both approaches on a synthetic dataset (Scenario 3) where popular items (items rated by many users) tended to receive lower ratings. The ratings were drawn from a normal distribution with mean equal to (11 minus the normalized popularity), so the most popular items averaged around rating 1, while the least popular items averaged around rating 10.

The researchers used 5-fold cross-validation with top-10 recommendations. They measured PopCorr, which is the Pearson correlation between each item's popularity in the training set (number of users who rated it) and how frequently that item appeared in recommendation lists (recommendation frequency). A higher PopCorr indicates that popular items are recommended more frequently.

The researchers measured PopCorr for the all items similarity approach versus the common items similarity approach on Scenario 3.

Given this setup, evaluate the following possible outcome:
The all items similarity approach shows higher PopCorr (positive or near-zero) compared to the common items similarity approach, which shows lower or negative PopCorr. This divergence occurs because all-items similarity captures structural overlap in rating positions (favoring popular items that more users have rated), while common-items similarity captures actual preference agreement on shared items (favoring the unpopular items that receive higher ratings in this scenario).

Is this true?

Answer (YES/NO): NO